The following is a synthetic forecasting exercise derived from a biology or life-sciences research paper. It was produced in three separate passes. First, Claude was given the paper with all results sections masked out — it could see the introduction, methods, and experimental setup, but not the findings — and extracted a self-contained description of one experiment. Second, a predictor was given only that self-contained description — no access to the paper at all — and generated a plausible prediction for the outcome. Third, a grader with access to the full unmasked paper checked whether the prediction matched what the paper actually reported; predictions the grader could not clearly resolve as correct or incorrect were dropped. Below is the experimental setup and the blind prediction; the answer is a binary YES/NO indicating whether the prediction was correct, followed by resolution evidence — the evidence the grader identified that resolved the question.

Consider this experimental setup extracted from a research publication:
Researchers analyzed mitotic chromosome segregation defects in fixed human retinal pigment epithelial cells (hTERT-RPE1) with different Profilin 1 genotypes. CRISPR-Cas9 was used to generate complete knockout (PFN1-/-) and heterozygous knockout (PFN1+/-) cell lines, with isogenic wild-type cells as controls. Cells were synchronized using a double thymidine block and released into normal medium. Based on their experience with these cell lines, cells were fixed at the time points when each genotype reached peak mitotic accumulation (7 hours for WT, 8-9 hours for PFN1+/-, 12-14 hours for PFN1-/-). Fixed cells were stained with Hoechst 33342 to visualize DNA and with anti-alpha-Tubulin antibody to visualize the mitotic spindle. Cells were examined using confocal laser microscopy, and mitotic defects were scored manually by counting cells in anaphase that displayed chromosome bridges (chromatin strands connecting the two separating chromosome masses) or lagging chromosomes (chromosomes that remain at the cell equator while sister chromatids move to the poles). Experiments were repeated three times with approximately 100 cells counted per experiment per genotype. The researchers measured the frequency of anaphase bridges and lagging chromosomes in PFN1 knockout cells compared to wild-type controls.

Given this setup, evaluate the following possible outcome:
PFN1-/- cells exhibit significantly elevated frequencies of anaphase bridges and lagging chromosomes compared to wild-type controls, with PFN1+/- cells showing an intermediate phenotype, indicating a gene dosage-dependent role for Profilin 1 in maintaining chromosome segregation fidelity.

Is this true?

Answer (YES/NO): NO